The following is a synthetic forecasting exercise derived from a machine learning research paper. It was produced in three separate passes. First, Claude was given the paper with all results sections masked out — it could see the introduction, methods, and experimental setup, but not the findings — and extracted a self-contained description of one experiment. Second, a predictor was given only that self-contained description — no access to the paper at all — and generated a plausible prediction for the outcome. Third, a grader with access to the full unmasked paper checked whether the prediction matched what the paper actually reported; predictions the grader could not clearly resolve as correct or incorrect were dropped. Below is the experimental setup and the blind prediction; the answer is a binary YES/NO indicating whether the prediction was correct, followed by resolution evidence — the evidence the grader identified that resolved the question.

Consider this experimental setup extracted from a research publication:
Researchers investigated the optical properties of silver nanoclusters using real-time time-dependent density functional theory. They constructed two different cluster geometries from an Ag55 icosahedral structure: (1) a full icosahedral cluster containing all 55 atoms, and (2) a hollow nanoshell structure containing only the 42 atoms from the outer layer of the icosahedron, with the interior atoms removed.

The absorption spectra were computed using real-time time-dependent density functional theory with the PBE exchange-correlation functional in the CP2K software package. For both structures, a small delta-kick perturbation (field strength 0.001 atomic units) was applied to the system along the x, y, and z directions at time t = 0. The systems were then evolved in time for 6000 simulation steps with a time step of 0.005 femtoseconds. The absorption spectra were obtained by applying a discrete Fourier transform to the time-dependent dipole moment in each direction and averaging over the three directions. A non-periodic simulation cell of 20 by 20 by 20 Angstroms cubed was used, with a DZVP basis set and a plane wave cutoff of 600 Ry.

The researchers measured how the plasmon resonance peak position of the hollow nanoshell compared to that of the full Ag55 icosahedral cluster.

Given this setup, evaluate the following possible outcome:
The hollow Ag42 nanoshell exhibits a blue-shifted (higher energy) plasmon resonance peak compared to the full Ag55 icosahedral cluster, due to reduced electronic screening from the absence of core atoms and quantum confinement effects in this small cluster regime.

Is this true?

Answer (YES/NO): NO